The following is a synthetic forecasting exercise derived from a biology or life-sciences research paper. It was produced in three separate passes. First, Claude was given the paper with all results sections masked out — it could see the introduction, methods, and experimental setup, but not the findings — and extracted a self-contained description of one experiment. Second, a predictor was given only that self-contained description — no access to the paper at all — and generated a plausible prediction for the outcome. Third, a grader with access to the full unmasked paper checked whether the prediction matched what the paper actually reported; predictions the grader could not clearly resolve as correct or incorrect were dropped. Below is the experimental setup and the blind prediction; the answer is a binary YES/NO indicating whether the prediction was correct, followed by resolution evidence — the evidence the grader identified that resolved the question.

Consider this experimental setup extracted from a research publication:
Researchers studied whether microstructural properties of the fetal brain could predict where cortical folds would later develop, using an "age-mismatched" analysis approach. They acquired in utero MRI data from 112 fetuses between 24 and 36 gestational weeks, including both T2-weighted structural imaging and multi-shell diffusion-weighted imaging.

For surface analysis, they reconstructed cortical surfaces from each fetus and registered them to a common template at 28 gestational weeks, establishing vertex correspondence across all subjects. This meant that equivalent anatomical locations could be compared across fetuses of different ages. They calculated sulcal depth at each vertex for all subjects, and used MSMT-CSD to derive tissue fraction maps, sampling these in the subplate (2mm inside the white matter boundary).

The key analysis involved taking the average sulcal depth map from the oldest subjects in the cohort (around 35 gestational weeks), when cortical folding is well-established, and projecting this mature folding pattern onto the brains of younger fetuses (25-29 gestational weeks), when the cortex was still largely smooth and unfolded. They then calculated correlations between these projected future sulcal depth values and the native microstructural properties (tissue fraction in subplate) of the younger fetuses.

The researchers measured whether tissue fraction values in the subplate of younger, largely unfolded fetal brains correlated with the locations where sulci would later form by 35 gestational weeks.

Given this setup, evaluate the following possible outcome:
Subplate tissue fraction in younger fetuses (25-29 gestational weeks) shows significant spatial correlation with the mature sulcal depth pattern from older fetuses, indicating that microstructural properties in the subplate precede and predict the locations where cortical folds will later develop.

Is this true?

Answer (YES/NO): YES